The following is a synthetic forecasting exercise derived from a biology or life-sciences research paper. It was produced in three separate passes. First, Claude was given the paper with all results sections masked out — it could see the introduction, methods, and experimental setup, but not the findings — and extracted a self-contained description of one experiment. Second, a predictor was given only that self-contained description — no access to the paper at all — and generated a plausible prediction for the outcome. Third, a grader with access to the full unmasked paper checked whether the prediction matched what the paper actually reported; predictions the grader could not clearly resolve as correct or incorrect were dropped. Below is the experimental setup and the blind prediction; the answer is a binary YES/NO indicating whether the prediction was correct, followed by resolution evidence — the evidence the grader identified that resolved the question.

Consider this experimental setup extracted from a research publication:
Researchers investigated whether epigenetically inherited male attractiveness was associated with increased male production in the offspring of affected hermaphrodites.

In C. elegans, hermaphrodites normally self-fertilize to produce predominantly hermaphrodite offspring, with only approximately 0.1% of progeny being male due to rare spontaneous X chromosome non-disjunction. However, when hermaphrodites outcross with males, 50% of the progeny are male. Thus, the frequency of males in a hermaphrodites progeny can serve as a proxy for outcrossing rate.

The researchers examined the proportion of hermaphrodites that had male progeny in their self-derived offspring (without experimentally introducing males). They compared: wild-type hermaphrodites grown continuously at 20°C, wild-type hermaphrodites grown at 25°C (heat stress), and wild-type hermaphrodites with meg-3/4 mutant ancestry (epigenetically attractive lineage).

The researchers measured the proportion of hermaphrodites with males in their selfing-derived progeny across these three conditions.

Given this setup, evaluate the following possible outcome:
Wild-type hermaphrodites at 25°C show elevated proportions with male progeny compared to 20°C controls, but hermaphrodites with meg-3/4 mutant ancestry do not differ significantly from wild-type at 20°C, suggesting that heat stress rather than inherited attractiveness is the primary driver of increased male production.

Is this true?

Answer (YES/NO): NO